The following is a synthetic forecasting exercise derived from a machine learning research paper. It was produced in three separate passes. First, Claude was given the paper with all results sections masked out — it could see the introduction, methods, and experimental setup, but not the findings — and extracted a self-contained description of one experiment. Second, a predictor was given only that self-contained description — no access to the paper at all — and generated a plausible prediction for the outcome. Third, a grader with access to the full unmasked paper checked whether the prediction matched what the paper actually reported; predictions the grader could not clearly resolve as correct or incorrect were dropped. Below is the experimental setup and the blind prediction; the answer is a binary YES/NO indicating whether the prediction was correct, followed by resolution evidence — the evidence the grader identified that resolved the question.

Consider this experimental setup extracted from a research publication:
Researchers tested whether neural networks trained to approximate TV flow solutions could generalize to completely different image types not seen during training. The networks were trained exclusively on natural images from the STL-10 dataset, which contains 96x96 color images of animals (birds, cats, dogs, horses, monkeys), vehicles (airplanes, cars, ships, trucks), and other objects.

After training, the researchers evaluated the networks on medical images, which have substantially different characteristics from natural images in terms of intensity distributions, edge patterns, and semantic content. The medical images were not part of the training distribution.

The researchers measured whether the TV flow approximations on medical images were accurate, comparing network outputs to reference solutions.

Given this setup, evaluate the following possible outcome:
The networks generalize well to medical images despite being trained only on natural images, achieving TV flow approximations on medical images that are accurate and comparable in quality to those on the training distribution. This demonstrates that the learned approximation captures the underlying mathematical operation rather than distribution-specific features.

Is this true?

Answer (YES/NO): YES